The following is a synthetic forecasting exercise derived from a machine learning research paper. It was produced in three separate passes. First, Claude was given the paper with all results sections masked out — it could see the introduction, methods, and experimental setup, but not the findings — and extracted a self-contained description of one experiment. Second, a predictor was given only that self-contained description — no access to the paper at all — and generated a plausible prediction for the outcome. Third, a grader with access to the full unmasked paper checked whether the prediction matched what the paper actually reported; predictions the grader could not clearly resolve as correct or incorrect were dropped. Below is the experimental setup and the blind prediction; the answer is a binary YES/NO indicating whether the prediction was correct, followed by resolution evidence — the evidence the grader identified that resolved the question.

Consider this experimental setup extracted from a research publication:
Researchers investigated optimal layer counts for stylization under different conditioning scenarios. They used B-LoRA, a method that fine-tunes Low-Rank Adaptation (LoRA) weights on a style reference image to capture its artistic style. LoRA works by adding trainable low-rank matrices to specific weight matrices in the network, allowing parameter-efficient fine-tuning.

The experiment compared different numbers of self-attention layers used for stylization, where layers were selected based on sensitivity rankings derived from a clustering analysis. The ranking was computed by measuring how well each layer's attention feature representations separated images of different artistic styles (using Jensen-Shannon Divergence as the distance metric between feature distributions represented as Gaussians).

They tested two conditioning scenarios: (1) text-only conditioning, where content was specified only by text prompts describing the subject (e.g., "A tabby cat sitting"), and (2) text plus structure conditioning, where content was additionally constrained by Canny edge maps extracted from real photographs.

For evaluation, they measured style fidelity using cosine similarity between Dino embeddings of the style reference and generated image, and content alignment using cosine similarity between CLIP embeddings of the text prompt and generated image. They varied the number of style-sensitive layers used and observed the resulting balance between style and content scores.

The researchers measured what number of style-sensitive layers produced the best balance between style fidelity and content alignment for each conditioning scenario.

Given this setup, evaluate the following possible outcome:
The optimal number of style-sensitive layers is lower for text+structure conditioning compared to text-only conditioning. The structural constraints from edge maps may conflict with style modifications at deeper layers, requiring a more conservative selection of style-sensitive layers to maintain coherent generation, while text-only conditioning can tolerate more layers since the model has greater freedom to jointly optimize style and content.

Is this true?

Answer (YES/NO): NO